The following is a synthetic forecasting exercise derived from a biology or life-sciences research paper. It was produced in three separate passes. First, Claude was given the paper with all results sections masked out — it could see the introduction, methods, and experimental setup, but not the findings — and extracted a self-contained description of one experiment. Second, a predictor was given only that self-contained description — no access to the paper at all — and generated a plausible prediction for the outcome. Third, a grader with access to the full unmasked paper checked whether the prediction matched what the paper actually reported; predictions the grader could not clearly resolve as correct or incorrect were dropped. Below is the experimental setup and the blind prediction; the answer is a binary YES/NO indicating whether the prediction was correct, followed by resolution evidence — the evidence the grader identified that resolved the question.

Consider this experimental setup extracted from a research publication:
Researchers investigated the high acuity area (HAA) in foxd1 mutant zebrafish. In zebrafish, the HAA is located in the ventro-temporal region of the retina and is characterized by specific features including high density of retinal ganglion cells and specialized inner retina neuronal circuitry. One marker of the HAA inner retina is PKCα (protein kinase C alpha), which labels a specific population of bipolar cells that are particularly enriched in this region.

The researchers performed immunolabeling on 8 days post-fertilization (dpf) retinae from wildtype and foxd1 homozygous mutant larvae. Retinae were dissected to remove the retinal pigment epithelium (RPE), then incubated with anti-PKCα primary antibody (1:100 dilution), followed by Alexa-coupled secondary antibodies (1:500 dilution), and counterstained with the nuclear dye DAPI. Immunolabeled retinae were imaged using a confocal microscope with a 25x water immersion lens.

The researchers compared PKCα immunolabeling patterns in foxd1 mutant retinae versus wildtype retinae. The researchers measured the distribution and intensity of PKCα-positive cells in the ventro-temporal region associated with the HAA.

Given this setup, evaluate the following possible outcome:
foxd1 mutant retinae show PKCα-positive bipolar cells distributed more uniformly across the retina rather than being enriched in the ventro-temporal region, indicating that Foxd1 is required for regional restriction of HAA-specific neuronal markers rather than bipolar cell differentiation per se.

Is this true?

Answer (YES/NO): YES